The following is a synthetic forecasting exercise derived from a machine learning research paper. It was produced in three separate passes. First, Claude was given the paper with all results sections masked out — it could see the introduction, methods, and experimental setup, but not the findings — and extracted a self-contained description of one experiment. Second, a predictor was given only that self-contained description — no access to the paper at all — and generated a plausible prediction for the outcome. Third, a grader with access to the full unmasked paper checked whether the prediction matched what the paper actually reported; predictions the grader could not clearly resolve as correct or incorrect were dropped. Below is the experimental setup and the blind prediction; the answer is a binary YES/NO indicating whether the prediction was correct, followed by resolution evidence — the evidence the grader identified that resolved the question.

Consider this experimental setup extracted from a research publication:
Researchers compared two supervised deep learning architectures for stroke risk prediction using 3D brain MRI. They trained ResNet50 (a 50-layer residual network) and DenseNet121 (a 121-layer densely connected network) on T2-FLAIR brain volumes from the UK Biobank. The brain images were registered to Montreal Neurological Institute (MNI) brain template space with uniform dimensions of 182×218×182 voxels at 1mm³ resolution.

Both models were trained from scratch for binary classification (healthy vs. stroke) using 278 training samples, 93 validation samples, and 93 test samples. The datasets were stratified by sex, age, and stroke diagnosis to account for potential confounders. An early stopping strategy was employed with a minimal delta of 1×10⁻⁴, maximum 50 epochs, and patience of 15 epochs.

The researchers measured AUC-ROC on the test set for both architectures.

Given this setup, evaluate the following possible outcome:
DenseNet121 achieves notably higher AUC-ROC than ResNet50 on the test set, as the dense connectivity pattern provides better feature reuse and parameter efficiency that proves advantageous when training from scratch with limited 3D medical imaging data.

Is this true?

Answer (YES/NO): YES